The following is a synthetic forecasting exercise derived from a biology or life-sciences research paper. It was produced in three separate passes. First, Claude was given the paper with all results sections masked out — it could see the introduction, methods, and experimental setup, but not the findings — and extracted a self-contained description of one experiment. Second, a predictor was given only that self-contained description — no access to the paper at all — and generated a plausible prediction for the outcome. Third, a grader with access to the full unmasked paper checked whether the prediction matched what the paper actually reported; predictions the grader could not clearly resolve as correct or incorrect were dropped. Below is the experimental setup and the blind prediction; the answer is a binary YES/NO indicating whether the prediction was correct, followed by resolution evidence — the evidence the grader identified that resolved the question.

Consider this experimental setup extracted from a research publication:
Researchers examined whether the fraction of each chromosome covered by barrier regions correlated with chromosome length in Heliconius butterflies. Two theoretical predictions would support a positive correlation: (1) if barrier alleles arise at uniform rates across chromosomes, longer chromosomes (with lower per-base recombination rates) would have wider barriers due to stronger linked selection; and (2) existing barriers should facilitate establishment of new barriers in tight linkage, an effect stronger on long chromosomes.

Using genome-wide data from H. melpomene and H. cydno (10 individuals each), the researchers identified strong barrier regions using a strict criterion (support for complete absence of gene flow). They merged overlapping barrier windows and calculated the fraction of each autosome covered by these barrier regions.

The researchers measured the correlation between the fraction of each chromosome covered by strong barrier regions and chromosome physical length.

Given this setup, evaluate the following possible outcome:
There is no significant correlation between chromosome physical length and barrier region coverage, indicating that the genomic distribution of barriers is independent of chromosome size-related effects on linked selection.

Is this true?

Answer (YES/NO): YES